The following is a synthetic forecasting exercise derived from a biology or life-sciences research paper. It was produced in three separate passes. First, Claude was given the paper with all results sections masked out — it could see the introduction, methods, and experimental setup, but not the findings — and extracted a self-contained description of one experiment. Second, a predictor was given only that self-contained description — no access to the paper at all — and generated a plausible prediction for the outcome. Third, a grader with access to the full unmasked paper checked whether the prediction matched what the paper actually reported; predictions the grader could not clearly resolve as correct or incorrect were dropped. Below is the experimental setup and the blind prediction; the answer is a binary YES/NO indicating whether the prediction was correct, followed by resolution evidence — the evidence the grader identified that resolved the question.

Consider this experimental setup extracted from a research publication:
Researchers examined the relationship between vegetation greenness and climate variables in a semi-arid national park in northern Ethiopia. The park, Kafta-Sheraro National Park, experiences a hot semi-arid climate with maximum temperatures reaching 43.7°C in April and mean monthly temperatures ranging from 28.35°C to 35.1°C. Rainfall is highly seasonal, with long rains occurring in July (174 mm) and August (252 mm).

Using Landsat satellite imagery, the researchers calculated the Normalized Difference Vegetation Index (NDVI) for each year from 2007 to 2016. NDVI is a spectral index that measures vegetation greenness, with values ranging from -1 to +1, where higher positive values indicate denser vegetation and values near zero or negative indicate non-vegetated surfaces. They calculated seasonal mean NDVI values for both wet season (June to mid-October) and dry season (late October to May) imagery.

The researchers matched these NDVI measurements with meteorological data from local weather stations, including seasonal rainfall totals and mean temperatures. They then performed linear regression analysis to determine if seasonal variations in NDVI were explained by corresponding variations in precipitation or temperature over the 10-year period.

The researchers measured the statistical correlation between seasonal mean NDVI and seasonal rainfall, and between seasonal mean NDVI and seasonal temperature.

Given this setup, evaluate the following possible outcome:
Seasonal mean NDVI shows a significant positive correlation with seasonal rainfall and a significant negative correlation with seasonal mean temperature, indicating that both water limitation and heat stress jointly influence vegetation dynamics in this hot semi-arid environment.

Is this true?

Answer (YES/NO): NO